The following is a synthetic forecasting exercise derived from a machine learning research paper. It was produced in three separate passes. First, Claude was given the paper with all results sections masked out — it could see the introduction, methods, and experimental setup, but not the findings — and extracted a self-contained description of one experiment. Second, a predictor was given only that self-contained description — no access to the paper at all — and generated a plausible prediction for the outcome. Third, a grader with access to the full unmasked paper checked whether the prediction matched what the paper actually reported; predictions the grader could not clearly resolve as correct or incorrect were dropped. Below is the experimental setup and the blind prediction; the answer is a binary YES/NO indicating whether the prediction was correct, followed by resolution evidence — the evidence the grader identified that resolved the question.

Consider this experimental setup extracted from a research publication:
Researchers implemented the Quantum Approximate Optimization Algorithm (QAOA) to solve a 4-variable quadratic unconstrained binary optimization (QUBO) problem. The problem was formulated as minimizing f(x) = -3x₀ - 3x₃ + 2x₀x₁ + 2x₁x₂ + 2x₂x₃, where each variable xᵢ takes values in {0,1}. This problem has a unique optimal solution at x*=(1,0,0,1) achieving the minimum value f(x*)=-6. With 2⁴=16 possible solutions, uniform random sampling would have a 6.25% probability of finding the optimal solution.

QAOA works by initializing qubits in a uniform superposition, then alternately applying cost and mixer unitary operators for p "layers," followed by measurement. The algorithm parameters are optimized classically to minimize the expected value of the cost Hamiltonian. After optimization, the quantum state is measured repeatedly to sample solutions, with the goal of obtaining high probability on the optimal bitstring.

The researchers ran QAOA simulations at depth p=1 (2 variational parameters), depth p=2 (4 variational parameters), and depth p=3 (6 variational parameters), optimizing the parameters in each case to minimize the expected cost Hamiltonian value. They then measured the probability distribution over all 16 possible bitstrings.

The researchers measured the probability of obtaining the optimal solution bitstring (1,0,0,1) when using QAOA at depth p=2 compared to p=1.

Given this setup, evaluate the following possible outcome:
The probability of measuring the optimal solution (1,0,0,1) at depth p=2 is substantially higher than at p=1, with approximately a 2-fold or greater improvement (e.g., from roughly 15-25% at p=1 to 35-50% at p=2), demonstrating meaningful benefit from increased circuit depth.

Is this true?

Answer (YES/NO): NO